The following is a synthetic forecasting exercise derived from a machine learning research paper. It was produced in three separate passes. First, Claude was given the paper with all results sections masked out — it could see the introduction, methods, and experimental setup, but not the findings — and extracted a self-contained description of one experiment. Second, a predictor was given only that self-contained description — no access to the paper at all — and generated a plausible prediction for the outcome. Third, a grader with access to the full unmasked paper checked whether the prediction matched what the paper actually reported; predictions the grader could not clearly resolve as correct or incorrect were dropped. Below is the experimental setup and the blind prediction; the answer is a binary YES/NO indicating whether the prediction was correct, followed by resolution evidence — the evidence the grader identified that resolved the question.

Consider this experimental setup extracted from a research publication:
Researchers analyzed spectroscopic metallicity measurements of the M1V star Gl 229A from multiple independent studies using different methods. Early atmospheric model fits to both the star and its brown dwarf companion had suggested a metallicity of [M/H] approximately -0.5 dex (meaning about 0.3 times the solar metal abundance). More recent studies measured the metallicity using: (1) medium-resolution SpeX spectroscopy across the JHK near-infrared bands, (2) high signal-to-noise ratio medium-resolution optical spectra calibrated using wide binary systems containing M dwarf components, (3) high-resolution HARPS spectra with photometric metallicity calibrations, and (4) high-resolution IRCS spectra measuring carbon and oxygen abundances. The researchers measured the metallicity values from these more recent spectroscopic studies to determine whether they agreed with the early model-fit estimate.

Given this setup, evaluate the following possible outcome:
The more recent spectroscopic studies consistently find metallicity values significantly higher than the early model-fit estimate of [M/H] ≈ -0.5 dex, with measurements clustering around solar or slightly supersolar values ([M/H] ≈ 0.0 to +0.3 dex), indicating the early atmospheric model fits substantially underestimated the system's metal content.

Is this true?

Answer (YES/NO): YES